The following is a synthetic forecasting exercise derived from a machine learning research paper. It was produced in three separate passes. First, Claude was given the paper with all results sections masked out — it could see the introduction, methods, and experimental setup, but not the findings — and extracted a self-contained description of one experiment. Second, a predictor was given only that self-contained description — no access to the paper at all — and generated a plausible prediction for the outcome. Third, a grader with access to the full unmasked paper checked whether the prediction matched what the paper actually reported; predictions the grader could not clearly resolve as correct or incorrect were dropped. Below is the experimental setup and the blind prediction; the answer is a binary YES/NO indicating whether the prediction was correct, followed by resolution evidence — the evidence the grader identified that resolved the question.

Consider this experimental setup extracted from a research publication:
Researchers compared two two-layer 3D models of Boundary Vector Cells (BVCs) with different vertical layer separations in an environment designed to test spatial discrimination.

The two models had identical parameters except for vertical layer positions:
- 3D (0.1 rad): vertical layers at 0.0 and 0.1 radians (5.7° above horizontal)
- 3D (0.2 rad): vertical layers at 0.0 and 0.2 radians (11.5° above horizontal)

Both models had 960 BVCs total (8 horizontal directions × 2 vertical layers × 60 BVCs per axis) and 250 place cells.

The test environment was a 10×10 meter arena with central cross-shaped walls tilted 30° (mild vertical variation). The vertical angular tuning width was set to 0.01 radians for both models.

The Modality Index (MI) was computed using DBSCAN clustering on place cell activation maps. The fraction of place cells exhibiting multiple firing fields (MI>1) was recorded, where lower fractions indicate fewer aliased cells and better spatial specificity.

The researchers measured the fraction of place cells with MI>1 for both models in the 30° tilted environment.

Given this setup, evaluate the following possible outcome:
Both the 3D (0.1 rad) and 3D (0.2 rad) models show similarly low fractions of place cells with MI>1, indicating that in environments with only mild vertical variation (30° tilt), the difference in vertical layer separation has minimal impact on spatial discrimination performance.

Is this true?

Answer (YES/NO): NO